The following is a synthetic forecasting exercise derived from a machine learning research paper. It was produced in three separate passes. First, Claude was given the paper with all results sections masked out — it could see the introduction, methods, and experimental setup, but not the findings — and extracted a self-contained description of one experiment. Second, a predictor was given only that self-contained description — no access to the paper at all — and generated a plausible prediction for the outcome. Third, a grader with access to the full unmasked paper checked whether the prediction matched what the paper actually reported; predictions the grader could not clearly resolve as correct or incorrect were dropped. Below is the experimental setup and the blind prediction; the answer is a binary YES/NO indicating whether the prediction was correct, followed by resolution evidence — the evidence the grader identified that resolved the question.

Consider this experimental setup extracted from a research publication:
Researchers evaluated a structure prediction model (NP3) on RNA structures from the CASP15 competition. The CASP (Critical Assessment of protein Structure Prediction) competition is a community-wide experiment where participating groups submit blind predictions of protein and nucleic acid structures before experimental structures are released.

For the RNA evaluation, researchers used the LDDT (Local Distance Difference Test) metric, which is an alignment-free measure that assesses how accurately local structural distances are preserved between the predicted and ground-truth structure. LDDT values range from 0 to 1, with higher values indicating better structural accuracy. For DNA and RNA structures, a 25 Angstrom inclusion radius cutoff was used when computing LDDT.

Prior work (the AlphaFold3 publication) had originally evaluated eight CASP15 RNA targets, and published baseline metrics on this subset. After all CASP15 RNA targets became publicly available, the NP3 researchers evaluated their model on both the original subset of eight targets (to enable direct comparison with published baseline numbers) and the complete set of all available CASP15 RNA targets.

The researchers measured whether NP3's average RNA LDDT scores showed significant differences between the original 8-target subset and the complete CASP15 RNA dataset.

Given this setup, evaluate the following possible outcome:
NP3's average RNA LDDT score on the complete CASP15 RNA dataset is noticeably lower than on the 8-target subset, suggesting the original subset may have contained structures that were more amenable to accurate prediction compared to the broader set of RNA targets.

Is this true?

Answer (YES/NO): NO